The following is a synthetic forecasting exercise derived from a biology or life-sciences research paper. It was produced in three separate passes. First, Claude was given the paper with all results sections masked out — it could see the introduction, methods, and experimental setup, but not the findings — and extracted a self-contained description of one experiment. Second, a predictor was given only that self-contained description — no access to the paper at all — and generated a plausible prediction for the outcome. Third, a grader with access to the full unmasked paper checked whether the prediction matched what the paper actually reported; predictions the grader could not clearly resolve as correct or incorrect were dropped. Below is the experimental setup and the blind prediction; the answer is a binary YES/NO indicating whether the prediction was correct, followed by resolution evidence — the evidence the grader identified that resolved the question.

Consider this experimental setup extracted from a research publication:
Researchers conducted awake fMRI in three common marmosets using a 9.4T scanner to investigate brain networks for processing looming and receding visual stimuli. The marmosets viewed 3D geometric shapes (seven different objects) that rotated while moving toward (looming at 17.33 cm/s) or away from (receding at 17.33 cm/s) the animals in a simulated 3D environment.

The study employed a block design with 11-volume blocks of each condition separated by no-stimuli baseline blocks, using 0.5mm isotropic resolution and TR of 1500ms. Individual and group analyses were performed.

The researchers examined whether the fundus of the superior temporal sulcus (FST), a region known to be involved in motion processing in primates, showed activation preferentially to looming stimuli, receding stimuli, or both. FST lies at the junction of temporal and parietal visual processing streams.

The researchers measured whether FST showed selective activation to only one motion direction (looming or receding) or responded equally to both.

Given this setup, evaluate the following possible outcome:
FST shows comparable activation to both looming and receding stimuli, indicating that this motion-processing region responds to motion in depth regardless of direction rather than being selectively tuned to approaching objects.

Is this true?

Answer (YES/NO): NO